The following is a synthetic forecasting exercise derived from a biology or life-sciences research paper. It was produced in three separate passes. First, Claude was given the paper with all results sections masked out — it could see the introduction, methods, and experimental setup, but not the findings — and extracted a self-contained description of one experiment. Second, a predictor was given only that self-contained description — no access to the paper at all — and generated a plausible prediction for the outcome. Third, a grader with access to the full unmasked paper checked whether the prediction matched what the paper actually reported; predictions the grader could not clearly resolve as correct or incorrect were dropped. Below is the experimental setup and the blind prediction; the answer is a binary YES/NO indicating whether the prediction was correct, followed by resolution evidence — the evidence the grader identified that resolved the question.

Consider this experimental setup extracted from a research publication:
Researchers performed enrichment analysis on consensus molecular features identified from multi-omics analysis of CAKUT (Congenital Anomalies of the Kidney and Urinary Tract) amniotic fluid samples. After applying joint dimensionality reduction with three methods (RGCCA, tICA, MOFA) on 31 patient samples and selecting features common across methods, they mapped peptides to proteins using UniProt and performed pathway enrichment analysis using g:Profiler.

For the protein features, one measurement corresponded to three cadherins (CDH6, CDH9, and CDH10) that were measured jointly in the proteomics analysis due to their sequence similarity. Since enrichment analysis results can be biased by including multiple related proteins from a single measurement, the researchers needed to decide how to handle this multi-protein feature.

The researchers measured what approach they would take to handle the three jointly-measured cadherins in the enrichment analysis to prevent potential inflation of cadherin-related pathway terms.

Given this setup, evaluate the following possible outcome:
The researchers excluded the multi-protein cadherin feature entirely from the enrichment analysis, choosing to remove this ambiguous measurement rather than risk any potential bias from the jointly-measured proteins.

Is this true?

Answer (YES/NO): NO